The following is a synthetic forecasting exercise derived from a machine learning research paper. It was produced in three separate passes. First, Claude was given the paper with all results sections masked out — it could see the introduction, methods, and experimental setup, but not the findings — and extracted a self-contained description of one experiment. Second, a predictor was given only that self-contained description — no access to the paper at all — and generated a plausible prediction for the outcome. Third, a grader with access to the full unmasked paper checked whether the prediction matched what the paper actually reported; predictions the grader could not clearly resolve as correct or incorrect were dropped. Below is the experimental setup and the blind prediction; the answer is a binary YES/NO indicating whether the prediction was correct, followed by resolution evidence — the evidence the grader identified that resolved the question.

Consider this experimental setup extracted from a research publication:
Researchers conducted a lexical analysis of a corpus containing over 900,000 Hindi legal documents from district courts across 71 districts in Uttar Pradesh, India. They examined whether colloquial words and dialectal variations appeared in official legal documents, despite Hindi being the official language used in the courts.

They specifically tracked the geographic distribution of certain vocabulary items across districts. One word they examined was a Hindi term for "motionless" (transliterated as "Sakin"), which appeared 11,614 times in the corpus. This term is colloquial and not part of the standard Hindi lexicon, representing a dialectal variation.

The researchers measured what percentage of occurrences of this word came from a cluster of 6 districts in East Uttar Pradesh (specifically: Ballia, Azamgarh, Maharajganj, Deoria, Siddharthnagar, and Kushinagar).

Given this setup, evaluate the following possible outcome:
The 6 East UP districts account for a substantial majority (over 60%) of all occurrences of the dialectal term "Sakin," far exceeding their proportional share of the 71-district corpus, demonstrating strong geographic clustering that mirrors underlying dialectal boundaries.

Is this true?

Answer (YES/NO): YES